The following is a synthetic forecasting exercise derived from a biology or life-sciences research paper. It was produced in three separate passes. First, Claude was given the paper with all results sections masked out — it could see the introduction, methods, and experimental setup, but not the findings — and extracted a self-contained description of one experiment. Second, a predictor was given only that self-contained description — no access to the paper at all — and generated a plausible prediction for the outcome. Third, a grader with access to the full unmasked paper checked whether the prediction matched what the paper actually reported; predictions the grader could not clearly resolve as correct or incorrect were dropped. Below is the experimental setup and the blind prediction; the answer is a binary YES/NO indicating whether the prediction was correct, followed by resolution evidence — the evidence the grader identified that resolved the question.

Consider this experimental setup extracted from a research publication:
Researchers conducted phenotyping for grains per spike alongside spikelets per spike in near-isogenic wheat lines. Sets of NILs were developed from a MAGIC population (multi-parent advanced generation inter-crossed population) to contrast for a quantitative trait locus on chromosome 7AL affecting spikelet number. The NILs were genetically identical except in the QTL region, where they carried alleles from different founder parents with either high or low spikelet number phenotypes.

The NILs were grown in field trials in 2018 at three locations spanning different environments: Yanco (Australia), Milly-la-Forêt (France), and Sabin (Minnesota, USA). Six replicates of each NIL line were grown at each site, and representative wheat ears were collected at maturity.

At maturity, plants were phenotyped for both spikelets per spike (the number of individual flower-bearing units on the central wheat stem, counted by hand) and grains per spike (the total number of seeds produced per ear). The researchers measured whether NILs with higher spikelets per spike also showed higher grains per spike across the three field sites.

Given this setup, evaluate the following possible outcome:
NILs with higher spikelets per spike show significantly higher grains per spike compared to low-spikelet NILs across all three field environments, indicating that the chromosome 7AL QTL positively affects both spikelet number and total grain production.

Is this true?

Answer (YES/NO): NO